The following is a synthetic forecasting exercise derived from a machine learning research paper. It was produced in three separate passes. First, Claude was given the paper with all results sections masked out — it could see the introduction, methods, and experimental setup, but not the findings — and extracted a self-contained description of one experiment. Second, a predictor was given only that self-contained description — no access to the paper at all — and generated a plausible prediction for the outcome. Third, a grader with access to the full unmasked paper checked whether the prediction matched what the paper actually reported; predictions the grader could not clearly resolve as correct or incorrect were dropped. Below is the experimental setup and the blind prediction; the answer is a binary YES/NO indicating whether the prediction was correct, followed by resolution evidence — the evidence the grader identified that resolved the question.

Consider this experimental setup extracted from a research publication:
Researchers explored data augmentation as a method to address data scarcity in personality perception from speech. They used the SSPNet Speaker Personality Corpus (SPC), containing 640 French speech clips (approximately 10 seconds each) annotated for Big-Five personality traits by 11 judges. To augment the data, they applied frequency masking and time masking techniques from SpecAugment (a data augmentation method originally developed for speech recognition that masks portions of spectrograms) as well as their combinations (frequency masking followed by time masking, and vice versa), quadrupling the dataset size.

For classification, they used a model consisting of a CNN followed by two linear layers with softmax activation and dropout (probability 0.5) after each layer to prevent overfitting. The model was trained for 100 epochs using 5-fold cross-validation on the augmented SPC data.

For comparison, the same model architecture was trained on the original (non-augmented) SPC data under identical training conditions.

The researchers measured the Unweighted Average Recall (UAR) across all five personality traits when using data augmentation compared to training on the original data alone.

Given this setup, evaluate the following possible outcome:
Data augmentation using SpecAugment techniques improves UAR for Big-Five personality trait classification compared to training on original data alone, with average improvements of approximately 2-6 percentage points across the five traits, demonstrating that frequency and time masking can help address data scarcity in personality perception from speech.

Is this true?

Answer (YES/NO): NO